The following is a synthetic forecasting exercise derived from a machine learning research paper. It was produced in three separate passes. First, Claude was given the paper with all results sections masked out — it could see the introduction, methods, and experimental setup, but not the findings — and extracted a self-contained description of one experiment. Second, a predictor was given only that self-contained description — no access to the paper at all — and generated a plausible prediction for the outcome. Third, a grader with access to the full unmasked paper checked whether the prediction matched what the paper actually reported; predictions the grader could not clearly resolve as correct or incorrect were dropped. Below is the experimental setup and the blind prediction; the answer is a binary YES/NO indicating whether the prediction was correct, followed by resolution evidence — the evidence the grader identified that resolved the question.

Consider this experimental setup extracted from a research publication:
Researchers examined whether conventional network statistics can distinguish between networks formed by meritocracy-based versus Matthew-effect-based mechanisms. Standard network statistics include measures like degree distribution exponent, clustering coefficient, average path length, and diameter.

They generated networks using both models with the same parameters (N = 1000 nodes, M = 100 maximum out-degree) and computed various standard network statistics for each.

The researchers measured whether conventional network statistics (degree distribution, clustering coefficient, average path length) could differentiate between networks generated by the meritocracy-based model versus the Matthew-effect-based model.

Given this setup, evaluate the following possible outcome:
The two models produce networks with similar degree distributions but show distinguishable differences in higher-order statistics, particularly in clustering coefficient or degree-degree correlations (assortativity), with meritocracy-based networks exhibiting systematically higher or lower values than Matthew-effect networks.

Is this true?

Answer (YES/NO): YES